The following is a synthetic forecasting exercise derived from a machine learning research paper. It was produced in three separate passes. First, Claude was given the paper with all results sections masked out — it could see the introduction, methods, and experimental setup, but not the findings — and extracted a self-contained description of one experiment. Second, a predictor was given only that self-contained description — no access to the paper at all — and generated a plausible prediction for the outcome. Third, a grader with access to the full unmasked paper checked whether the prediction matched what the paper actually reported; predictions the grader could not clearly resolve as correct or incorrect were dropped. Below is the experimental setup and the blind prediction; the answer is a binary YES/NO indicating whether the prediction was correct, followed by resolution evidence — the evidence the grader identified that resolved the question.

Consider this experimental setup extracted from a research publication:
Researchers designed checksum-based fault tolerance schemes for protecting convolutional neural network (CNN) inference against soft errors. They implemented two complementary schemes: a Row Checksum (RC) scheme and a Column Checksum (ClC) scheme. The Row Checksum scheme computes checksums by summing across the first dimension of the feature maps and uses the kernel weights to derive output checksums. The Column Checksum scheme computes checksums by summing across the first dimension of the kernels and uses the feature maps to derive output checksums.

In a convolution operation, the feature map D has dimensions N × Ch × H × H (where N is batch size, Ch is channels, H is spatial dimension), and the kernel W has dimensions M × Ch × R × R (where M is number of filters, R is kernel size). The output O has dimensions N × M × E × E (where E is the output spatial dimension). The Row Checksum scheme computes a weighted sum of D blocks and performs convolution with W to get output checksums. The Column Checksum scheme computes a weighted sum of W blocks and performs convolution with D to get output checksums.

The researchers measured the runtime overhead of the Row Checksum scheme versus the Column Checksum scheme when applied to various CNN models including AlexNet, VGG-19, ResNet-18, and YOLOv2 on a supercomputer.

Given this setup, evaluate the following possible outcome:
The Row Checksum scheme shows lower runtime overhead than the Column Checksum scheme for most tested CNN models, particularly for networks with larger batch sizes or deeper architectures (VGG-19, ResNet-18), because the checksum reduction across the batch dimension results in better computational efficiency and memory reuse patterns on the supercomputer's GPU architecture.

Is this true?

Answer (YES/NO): NO